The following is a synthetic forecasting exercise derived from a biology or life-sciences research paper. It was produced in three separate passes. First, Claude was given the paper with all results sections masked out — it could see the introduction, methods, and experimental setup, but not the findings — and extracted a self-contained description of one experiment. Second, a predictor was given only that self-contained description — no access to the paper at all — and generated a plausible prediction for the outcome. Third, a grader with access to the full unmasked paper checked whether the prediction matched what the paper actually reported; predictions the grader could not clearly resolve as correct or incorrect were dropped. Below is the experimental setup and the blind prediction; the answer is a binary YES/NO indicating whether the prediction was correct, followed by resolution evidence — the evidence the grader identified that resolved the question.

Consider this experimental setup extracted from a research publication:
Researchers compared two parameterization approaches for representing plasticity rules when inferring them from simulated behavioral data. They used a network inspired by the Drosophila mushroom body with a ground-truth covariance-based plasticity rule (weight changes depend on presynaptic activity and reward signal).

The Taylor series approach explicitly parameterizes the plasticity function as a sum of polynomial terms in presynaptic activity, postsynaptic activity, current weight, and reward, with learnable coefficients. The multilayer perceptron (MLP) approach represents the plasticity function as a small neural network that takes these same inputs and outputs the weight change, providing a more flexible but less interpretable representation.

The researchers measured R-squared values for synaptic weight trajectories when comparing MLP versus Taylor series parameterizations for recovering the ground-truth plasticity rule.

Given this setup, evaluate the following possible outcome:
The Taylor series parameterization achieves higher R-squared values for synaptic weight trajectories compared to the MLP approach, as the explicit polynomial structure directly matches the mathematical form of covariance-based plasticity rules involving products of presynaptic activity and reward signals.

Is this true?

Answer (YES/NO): NO